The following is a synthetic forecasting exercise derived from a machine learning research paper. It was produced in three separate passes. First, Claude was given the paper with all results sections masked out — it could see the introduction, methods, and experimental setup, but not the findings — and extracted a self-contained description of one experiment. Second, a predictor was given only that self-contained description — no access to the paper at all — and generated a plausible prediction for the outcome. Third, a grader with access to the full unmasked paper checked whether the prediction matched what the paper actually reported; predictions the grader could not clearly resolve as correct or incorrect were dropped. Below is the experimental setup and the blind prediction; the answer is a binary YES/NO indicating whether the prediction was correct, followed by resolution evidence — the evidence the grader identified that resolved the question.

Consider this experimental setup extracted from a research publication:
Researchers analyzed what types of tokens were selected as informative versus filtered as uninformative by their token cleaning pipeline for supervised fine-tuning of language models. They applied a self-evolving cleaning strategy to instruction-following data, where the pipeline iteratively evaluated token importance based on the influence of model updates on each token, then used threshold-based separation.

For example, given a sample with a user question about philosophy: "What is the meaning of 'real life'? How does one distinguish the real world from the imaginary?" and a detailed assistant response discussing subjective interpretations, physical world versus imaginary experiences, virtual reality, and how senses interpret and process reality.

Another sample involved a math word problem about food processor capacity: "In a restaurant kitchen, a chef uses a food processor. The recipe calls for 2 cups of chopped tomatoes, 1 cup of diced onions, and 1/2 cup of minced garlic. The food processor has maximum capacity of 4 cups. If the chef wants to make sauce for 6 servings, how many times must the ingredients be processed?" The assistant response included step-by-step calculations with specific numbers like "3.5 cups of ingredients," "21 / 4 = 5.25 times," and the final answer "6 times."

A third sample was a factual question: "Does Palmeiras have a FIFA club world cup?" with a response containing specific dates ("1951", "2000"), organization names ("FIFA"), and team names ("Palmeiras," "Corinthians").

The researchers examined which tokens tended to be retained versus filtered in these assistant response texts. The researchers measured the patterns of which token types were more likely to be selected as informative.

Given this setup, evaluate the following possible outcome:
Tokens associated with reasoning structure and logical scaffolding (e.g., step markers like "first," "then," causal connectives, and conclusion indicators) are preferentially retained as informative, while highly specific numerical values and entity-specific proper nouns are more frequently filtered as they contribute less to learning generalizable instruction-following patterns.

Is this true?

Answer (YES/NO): NO